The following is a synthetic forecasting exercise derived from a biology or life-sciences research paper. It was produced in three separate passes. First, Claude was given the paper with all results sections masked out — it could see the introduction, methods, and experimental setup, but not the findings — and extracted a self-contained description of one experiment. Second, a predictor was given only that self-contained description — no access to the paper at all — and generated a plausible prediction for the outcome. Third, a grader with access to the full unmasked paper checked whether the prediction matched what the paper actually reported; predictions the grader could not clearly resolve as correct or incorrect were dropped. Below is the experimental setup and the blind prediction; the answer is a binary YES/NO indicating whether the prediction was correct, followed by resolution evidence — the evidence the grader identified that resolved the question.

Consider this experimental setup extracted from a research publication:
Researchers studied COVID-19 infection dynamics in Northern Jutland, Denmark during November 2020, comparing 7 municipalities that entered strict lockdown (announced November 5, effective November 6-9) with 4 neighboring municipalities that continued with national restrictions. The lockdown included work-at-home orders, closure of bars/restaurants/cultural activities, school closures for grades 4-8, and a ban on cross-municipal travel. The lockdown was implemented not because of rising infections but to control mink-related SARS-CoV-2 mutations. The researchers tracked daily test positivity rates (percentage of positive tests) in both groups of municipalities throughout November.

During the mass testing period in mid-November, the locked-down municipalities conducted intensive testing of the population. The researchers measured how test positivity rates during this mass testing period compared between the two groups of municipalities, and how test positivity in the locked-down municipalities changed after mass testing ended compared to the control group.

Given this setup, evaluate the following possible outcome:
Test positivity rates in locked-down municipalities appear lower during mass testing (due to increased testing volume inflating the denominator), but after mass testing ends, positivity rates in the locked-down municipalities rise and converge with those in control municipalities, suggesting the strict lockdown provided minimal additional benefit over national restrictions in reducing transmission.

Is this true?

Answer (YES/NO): YES